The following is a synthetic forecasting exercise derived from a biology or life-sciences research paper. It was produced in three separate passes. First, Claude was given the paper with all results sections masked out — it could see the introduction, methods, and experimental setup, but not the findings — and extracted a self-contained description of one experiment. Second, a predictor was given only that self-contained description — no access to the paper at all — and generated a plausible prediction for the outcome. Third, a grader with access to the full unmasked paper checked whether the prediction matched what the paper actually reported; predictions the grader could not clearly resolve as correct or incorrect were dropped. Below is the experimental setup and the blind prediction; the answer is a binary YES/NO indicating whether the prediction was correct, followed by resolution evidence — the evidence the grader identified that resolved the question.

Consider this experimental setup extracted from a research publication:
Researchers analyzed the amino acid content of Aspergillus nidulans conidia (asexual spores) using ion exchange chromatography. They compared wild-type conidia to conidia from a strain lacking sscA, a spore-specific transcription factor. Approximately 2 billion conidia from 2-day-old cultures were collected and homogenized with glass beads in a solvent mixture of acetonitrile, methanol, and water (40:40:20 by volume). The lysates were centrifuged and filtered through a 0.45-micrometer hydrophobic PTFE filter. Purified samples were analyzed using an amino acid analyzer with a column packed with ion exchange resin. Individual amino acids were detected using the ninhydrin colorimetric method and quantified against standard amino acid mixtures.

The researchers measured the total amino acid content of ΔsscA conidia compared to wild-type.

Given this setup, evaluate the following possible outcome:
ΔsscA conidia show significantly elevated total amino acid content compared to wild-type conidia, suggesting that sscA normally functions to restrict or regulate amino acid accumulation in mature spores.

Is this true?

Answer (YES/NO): NO